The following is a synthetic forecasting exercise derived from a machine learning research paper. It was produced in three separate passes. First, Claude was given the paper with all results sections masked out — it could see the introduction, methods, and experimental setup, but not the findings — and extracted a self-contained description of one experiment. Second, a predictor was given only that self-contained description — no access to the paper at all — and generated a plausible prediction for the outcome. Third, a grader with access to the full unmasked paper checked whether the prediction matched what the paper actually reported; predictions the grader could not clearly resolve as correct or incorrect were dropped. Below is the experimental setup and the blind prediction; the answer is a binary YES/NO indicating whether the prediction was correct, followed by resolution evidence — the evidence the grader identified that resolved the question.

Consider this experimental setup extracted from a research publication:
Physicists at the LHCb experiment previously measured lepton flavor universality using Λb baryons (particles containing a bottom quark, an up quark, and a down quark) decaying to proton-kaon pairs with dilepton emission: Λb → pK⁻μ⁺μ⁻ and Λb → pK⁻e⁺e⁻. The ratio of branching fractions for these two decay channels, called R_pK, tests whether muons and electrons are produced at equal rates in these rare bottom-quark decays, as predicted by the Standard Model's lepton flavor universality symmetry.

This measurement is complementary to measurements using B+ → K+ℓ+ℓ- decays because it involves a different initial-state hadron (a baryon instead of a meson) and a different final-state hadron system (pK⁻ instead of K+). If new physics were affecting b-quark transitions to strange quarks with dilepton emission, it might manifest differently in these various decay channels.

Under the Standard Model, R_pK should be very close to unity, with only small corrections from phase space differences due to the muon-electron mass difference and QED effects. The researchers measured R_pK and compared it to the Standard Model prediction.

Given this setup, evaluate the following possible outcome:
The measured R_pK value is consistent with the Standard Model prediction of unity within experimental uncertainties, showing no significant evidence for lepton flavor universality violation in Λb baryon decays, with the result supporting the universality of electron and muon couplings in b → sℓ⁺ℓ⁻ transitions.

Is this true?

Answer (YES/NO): YES